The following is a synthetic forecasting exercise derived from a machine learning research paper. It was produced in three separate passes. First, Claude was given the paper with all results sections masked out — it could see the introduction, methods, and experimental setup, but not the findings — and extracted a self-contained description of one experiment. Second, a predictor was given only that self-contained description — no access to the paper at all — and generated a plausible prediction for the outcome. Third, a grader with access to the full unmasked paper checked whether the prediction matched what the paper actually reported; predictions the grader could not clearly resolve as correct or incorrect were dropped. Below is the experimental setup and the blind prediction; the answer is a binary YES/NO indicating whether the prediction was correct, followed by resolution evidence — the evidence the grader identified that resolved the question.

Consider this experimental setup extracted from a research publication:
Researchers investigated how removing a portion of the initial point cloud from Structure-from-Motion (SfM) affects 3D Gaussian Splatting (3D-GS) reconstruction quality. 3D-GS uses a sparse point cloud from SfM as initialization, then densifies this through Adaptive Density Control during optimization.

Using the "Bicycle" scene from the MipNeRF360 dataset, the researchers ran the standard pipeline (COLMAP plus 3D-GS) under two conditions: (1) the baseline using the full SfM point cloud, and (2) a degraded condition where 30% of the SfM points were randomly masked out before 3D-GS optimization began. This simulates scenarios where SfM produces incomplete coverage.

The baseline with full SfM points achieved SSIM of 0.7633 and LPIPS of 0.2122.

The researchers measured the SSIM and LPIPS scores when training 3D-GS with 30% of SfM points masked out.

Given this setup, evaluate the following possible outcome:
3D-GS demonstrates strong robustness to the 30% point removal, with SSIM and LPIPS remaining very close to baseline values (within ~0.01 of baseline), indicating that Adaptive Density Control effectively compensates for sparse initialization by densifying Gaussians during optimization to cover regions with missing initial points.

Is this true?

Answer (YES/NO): NO